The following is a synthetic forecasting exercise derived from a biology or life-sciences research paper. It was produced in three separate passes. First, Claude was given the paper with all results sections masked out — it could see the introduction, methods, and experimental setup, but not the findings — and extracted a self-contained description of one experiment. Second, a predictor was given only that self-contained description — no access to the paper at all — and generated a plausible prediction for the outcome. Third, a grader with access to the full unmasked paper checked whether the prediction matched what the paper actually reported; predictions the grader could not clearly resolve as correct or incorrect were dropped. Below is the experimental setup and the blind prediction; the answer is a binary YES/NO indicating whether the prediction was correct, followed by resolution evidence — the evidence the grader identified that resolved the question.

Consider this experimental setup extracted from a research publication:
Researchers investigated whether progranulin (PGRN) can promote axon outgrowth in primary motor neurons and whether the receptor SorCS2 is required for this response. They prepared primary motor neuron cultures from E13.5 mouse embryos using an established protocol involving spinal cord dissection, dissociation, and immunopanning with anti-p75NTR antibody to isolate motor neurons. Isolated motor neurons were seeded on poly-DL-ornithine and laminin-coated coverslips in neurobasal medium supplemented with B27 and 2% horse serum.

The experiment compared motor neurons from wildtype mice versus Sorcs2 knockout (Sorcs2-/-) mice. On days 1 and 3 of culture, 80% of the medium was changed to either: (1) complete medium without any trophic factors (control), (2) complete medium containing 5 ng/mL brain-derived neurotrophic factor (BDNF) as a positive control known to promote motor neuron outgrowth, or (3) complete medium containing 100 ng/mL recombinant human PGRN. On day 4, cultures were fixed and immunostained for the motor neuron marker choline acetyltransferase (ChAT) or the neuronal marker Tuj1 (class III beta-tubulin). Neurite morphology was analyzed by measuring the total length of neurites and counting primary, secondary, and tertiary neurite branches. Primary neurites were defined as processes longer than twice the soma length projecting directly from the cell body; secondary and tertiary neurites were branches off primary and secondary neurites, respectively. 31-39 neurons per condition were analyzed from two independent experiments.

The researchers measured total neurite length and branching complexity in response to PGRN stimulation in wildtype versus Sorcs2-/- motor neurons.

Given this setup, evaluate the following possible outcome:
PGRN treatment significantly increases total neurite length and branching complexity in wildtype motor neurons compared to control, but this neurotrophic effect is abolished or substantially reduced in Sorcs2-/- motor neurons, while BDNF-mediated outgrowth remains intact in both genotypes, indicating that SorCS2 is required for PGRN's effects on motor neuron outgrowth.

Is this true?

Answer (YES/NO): NO